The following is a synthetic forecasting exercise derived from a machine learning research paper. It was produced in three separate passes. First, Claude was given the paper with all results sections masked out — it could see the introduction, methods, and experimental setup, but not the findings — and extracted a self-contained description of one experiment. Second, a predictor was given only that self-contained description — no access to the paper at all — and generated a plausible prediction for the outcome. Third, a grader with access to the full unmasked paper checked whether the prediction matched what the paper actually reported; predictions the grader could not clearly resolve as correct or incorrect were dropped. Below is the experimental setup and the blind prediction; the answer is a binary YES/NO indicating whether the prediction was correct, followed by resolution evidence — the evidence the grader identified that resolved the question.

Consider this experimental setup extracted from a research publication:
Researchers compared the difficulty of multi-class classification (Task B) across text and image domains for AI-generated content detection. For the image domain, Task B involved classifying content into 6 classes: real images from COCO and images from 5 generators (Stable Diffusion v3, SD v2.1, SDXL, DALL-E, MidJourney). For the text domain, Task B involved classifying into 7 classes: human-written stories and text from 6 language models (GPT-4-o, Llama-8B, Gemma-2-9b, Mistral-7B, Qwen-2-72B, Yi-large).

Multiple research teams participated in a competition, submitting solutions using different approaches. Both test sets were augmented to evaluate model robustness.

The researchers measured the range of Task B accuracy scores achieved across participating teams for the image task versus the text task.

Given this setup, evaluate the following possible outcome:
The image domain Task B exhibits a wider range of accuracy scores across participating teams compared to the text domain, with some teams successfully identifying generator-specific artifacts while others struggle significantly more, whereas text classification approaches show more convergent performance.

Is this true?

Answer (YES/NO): NO